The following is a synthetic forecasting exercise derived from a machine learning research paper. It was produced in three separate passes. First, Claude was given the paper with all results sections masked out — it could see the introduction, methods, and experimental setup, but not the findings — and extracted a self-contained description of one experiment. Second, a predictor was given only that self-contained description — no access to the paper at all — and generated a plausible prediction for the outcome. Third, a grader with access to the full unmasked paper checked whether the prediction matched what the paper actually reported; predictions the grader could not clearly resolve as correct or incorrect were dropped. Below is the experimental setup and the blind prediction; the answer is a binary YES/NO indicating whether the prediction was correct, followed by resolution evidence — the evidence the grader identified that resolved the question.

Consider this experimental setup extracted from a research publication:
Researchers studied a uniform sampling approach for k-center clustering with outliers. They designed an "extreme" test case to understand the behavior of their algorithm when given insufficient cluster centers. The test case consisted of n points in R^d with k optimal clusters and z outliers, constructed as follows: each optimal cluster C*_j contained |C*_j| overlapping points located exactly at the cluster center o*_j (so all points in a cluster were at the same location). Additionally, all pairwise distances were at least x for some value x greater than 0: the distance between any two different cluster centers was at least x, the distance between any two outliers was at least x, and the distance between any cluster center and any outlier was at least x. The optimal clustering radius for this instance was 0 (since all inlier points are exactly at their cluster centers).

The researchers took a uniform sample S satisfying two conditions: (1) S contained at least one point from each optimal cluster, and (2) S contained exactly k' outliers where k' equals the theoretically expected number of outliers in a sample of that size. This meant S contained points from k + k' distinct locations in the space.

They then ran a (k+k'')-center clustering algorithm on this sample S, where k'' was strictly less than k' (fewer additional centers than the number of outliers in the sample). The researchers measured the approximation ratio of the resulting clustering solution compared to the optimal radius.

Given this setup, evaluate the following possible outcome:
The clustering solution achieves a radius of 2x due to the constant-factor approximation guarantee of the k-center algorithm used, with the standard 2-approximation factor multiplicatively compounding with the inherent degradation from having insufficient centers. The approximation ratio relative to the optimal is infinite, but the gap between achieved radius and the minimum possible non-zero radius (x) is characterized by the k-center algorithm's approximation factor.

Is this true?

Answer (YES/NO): NO